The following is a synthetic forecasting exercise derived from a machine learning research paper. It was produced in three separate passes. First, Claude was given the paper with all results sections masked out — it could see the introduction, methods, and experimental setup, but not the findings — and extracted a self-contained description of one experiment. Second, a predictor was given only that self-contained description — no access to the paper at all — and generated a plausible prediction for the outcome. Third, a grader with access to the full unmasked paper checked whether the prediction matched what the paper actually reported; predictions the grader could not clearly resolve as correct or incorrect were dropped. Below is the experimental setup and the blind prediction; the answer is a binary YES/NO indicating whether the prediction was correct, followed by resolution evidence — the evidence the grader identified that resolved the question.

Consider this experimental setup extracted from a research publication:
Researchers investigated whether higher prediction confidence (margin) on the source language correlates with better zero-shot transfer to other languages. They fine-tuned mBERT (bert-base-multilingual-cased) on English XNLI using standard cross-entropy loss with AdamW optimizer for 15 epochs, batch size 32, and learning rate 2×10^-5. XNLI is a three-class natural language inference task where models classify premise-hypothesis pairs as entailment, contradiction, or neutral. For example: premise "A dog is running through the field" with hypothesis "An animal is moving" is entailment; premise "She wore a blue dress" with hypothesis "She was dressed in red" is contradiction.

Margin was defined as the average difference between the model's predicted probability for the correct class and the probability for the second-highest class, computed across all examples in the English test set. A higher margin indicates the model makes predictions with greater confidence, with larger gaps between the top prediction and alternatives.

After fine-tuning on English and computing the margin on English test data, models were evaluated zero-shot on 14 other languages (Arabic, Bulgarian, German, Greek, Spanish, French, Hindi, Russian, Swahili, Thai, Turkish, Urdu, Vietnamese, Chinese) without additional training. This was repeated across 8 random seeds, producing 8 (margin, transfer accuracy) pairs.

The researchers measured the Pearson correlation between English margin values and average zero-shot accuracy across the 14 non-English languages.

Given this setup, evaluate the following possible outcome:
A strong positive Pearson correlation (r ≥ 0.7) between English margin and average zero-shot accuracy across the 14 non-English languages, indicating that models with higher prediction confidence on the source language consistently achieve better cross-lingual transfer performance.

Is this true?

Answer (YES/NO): YES